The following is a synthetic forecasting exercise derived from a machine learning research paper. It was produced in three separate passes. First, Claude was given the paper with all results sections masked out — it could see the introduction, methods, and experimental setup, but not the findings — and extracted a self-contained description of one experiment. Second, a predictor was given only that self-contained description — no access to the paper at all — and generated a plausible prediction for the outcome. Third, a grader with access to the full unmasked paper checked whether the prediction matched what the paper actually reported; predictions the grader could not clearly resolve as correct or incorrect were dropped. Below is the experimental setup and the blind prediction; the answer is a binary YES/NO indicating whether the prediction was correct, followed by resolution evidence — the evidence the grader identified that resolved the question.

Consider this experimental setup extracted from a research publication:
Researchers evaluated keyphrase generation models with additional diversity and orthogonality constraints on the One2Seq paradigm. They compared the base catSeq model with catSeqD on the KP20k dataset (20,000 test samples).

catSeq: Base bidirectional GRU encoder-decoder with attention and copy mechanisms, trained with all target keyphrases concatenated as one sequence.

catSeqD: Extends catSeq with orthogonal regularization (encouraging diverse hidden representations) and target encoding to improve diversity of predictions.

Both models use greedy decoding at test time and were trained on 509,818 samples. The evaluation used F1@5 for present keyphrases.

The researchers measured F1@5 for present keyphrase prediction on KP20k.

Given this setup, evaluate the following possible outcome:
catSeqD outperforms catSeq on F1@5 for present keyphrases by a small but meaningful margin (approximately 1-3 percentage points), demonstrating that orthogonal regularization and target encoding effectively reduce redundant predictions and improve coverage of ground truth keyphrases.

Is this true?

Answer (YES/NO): NO